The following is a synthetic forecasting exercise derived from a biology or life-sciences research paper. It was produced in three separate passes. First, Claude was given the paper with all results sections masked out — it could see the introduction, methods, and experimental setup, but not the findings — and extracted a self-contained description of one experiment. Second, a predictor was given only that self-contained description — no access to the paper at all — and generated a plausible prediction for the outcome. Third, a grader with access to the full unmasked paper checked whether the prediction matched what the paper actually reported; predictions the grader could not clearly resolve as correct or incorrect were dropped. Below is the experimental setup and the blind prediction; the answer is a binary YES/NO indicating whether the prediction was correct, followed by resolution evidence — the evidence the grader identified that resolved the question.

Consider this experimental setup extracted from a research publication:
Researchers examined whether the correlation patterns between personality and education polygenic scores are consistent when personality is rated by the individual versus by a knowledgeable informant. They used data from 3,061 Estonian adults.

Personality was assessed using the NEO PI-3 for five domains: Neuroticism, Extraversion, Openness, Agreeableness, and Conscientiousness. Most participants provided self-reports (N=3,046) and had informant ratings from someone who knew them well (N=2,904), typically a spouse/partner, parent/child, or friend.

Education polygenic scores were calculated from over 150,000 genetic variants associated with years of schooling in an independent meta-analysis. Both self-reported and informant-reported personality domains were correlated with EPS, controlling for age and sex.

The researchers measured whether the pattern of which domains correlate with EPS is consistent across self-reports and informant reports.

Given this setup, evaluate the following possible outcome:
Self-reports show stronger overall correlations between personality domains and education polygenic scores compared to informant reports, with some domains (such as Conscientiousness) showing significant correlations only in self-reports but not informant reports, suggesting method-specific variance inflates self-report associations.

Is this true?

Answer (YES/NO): NO